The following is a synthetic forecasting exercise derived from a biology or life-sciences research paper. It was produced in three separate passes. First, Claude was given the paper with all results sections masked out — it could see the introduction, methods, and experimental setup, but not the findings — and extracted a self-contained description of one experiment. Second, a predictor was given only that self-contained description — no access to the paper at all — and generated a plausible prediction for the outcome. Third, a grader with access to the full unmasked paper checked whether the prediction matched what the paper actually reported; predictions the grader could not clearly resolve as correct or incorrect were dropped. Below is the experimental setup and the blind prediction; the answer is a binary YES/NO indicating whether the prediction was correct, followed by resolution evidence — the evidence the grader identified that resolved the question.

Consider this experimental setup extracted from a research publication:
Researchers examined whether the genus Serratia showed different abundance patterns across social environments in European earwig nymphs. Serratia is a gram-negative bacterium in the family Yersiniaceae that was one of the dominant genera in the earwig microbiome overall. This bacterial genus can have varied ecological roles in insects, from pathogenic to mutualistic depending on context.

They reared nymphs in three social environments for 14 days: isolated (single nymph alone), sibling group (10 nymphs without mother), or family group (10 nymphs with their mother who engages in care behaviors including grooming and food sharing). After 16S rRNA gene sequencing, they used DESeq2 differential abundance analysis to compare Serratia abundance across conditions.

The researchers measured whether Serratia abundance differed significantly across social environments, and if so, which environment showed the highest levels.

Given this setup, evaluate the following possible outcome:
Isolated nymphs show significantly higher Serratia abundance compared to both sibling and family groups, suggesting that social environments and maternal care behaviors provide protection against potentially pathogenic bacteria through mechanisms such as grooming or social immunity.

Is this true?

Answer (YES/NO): NO